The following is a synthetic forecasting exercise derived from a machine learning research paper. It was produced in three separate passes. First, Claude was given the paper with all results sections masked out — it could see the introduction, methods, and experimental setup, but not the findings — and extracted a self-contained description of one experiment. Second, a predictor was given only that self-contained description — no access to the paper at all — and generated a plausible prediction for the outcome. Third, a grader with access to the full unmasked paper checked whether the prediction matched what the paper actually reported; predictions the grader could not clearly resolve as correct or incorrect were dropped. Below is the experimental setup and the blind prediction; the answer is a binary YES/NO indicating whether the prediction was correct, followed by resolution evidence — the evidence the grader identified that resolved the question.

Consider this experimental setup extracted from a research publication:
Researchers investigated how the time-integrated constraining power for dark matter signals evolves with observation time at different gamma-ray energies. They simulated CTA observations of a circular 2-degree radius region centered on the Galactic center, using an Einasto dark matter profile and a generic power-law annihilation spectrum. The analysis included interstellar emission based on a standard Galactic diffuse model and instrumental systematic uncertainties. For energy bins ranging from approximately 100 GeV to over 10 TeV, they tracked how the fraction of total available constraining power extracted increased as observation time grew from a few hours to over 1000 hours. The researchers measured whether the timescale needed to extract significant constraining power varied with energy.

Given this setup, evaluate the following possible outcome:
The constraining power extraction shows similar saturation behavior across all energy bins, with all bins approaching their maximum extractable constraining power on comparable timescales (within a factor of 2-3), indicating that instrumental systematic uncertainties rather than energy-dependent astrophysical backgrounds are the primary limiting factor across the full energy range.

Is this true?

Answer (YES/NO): NO